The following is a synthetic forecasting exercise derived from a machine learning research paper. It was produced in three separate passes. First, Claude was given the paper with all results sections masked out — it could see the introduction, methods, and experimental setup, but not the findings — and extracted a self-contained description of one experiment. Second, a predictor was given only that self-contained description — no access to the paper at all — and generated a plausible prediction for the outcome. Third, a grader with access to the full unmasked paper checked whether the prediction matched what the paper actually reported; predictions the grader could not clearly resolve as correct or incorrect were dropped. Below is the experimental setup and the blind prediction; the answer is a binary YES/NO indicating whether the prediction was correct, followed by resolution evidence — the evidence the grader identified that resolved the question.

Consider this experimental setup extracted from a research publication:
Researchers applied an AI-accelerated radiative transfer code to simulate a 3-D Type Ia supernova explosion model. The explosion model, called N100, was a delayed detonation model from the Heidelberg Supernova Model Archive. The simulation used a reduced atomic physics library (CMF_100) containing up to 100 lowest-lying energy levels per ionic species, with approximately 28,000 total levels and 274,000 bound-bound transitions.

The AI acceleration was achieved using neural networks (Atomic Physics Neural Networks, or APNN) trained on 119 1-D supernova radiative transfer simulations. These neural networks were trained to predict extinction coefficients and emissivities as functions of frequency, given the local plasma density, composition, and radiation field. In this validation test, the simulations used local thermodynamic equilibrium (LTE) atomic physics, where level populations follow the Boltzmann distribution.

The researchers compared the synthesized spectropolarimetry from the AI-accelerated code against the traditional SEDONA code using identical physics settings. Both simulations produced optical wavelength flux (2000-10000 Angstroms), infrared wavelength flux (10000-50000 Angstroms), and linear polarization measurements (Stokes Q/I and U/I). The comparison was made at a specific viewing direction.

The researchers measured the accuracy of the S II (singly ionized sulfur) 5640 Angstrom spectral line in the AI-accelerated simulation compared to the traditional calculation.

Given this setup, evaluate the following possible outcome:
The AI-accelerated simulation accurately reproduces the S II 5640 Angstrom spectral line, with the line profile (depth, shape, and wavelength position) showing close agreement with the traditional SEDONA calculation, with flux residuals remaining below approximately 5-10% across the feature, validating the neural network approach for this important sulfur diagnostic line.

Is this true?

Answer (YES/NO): NO